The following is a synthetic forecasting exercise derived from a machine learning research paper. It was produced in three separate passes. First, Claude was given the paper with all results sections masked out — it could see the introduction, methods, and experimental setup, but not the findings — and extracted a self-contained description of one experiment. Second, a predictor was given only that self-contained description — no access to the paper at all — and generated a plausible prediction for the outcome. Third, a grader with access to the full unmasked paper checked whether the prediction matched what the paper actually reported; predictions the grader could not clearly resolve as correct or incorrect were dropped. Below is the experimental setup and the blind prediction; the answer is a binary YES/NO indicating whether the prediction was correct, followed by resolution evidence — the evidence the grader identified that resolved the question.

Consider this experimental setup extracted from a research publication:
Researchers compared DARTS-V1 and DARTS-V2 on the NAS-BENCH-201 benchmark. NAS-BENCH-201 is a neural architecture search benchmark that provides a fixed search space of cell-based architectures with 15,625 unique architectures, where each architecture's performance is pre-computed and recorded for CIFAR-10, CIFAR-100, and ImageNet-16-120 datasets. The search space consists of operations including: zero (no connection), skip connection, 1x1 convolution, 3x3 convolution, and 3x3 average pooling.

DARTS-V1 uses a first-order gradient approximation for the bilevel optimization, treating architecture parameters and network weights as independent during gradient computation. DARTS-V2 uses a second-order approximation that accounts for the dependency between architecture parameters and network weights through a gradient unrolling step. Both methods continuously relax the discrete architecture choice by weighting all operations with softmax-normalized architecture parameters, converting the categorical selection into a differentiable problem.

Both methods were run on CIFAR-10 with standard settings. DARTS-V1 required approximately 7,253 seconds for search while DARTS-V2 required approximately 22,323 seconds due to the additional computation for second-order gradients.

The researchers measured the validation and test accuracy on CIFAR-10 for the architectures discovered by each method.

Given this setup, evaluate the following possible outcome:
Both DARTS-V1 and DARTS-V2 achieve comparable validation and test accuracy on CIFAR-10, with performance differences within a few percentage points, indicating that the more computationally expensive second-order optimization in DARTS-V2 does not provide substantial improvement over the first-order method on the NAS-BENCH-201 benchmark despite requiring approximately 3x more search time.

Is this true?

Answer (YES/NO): YES